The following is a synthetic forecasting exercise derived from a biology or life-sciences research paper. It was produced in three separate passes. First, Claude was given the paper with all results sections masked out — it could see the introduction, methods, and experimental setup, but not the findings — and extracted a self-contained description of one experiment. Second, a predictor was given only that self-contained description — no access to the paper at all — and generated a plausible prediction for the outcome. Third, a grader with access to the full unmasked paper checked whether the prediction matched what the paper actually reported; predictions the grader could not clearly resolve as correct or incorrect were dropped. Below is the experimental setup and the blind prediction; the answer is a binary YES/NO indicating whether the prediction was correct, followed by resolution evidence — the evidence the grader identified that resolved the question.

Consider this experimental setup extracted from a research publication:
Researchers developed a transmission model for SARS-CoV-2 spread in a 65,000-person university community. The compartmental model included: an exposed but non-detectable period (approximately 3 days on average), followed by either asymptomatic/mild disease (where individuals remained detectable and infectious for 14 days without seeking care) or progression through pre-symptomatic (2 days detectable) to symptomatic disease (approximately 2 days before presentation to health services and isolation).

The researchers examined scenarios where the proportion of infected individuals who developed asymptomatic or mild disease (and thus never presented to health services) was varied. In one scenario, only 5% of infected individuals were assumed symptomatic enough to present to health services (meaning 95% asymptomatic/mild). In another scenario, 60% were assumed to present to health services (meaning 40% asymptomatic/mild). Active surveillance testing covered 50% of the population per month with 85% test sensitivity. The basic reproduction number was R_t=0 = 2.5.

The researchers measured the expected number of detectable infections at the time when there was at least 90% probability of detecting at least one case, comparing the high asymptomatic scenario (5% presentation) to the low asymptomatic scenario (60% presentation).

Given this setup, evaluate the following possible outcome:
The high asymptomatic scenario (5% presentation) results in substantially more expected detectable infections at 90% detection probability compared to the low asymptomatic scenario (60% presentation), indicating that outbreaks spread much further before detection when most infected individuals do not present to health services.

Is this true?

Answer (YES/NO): YES